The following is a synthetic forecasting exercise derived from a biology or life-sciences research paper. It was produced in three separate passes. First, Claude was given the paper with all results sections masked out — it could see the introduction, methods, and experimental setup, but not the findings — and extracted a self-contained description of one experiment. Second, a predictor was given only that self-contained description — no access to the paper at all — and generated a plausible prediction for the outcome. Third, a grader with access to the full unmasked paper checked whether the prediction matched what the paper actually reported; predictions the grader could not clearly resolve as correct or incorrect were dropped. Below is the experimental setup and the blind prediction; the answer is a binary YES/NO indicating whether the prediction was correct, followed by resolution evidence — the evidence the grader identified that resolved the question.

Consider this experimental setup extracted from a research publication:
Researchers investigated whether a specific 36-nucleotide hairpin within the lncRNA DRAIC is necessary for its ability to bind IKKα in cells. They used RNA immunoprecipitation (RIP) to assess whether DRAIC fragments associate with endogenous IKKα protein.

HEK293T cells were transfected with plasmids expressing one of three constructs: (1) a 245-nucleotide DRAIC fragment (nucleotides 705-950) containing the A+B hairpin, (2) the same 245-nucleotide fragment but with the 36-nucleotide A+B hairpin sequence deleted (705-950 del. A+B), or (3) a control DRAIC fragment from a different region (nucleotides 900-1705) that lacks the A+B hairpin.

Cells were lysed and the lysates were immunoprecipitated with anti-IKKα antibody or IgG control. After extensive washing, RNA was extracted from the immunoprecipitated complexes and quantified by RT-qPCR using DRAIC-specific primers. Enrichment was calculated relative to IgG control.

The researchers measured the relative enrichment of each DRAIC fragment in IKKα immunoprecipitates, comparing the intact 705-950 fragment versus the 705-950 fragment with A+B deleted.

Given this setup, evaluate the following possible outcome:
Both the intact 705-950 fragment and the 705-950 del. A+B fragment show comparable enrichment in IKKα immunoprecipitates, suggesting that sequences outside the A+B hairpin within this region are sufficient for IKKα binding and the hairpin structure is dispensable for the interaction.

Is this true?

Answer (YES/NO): NO